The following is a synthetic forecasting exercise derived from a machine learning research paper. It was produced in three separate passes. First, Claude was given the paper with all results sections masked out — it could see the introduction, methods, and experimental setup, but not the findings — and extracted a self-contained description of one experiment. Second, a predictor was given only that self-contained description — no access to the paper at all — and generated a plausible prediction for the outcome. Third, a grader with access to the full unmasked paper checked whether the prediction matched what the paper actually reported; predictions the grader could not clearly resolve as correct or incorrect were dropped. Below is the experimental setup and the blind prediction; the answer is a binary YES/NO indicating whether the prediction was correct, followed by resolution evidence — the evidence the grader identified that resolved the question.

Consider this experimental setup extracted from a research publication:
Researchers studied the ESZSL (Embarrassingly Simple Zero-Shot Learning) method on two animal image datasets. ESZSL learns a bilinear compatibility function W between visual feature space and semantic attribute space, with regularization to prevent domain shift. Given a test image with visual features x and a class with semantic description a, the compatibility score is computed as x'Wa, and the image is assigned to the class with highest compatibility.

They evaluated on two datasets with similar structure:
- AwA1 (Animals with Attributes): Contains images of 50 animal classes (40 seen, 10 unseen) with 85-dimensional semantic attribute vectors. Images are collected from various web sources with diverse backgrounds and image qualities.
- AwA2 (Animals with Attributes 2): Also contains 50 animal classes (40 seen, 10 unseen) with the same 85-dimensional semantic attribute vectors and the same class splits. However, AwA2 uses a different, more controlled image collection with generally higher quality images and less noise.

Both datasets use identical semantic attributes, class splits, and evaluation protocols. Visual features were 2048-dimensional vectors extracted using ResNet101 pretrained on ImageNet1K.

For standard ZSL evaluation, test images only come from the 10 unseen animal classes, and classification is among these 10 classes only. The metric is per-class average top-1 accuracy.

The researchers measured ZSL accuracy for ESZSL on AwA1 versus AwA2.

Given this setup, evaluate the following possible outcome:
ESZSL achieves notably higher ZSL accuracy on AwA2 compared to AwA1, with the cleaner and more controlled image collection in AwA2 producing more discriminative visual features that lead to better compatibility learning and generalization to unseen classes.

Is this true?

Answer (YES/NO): NO